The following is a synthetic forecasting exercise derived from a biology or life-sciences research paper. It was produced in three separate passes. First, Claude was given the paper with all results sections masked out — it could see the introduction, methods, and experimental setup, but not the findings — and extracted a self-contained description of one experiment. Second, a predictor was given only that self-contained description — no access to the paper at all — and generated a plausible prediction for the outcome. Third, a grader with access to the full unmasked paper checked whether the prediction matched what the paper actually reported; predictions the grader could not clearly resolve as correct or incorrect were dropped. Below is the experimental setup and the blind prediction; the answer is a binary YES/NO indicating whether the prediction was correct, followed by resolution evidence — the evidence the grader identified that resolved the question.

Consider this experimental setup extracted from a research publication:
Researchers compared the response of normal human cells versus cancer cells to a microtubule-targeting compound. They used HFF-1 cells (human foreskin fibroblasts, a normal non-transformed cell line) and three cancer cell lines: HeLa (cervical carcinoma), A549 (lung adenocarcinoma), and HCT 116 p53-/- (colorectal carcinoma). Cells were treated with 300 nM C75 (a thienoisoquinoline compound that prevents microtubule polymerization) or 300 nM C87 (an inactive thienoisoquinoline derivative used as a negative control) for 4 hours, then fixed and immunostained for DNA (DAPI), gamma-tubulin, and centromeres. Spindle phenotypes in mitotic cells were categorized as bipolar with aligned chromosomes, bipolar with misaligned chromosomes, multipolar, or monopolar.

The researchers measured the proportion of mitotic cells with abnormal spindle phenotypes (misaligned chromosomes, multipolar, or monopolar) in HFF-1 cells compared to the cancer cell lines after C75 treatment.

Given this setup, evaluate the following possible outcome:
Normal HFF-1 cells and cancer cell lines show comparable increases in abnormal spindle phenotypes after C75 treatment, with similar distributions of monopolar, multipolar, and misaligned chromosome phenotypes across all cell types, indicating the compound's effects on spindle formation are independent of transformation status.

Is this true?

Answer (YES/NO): NO